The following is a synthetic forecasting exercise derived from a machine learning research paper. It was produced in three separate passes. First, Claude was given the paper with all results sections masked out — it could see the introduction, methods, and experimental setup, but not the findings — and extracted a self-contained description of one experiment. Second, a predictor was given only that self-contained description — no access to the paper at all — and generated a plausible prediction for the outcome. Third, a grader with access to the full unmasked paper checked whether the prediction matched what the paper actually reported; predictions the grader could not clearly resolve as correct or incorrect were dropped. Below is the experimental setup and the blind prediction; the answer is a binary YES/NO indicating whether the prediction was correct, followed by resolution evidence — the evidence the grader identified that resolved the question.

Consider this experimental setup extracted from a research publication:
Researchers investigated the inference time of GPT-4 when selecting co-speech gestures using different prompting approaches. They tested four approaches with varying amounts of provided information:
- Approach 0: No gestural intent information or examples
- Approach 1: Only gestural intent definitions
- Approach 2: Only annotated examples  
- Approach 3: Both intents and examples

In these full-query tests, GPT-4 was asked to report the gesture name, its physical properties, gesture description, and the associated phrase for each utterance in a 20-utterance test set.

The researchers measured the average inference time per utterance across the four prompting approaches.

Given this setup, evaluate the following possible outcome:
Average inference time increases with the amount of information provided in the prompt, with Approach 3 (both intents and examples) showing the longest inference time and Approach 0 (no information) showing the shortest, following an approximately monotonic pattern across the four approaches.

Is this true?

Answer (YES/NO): NO